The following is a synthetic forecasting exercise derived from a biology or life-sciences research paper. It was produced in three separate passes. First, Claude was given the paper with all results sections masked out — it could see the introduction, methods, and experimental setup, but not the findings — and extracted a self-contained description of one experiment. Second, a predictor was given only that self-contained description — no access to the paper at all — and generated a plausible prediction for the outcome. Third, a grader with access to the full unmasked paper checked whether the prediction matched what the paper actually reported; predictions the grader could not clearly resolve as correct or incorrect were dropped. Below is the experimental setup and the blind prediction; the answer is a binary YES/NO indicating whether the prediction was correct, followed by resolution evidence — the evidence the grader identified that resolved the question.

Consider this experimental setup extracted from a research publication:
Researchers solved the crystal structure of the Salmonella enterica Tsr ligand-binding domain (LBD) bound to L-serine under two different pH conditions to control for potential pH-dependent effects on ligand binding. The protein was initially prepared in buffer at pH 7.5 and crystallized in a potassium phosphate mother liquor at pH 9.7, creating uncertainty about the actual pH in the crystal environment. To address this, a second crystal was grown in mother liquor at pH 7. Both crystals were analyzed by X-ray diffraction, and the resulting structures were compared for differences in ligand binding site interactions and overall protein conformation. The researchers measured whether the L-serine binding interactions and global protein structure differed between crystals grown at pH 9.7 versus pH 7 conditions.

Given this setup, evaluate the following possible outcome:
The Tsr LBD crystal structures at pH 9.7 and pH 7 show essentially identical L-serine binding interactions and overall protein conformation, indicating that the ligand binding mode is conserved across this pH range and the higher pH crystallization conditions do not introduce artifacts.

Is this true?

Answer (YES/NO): YES